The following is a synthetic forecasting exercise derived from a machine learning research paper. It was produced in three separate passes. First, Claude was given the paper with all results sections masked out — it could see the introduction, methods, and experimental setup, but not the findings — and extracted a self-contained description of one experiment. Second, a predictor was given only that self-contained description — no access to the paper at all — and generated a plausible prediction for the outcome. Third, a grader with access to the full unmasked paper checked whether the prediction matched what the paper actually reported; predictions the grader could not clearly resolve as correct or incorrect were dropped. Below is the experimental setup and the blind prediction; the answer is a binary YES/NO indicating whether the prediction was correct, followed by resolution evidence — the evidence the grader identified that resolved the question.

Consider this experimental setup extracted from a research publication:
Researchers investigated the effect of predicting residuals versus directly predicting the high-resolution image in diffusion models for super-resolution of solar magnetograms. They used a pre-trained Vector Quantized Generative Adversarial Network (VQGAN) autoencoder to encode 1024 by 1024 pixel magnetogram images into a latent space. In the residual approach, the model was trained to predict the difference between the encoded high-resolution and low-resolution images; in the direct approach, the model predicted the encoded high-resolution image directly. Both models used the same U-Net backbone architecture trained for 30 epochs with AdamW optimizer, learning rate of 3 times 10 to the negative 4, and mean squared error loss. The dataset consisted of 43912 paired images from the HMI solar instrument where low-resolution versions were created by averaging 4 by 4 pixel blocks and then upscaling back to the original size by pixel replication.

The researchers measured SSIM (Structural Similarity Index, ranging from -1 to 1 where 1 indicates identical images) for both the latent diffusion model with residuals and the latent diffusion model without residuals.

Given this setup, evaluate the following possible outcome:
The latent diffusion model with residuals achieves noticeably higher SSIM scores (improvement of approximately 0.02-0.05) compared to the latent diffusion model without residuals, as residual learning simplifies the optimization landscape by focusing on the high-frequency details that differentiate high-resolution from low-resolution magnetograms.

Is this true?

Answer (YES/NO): NO